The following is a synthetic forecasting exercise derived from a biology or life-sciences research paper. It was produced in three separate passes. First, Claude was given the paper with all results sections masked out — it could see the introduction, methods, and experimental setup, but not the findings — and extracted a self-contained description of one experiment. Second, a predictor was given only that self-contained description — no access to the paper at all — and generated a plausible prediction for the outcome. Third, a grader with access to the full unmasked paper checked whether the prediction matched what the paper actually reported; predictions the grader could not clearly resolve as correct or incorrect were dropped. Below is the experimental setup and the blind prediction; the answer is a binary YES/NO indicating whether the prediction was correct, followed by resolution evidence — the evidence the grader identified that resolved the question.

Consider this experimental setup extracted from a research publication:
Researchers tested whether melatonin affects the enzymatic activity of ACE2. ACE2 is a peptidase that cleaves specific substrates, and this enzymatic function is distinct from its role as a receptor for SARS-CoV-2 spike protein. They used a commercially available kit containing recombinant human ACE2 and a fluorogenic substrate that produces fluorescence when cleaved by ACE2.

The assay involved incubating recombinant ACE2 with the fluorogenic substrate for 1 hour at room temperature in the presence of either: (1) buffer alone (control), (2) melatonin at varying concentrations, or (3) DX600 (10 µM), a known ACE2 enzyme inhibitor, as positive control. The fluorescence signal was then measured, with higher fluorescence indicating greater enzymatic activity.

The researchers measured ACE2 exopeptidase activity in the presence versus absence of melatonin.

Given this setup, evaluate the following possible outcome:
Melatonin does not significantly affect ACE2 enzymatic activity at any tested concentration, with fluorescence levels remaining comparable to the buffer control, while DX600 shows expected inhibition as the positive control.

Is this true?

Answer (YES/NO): YES